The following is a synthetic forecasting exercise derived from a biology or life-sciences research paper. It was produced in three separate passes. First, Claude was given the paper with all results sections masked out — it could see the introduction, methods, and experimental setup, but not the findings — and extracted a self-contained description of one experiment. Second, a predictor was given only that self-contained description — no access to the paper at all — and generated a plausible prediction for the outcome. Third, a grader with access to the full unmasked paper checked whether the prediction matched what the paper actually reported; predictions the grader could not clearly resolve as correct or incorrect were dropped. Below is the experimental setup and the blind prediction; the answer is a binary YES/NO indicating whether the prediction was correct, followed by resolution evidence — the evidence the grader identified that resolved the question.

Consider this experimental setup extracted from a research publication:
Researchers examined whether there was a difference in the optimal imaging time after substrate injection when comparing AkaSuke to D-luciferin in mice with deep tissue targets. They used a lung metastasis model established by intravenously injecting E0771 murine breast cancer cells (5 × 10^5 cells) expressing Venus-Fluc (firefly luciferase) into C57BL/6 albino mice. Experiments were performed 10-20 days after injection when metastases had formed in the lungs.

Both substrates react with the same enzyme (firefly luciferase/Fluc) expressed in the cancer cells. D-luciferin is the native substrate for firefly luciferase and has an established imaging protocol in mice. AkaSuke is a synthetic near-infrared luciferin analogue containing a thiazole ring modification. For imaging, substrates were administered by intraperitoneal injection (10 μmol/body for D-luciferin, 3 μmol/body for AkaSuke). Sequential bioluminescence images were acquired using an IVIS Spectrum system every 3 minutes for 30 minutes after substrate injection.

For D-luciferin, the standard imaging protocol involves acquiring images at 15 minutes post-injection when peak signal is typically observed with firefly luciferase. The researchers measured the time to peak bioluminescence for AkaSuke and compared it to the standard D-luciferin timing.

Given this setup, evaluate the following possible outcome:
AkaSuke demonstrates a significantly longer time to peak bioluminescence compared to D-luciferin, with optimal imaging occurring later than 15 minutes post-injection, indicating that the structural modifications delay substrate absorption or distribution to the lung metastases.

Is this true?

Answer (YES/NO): NO